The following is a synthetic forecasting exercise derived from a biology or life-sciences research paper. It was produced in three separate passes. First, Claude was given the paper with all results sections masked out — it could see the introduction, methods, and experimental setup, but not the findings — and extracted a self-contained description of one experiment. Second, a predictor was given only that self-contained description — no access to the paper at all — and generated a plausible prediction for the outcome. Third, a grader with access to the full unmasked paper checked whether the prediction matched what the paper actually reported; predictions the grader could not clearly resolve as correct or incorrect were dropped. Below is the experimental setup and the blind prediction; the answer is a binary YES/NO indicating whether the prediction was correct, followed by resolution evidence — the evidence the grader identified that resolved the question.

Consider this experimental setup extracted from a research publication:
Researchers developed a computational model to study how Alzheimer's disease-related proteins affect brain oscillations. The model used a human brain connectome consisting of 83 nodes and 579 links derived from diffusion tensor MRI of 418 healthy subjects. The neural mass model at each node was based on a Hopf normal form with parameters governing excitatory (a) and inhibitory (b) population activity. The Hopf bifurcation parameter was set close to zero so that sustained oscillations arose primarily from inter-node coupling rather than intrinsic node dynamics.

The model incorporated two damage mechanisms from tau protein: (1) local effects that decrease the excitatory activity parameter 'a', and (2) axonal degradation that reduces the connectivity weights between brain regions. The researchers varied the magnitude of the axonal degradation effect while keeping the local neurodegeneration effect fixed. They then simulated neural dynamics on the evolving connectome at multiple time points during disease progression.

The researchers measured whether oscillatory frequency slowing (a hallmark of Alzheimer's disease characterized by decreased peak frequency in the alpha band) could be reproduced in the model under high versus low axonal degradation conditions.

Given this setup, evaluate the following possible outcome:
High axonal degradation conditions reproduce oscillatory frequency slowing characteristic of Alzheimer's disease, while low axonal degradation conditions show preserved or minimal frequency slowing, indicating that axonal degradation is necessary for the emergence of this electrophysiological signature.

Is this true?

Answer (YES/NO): NO